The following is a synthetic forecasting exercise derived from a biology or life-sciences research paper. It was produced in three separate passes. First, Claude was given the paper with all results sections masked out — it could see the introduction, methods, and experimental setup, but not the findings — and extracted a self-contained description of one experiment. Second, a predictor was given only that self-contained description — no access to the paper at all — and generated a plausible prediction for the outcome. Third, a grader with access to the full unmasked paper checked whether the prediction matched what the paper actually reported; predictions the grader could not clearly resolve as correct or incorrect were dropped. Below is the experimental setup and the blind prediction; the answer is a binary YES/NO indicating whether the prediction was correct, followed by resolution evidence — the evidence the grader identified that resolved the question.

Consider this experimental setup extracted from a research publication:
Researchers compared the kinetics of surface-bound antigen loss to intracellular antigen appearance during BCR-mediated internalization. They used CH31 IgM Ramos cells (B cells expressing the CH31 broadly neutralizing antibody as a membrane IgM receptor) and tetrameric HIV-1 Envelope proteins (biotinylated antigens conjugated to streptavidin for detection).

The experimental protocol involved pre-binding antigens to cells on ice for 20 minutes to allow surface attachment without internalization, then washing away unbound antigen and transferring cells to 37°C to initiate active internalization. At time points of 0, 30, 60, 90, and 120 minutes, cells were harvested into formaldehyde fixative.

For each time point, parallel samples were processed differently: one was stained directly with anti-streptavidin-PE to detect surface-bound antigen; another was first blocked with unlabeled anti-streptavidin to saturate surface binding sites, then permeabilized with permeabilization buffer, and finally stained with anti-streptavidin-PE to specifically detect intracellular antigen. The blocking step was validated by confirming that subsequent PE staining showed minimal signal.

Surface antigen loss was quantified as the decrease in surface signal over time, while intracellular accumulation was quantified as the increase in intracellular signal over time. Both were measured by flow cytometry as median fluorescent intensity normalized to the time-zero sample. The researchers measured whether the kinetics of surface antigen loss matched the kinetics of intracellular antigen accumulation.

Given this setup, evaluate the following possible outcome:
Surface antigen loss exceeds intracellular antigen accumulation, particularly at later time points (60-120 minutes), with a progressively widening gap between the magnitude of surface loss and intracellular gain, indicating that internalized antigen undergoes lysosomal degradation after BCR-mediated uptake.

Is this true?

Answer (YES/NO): NO